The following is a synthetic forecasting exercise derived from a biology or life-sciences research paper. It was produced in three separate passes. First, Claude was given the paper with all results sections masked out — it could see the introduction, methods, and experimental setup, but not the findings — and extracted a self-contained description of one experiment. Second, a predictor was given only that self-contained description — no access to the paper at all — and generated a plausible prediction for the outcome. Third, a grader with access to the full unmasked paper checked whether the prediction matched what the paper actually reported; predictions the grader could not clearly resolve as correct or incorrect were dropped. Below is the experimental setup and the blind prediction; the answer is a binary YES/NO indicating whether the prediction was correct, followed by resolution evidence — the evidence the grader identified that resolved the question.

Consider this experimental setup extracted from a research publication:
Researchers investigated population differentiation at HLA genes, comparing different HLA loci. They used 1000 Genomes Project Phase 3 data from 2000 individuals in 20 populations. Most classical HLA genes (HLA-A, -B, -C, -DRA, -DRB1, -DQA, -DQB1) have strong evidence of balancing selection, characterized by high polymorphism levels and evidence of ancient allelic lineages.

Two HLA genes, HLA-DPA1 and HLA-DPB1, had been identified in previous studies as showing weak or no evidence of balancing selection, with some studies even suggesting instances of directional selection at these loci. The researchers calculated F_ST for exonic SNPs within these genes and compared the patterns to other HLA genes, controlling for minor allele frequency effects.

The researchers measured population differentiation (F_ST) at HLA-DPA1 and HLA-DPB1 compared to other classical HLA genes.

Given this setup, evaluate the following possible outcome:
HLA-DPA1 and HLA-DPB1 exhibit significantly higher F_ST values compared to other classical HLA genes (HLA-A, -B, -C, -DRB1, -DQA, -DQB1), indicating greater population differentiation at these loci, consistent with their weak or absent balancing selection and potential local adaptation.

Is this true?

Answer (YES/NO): YES